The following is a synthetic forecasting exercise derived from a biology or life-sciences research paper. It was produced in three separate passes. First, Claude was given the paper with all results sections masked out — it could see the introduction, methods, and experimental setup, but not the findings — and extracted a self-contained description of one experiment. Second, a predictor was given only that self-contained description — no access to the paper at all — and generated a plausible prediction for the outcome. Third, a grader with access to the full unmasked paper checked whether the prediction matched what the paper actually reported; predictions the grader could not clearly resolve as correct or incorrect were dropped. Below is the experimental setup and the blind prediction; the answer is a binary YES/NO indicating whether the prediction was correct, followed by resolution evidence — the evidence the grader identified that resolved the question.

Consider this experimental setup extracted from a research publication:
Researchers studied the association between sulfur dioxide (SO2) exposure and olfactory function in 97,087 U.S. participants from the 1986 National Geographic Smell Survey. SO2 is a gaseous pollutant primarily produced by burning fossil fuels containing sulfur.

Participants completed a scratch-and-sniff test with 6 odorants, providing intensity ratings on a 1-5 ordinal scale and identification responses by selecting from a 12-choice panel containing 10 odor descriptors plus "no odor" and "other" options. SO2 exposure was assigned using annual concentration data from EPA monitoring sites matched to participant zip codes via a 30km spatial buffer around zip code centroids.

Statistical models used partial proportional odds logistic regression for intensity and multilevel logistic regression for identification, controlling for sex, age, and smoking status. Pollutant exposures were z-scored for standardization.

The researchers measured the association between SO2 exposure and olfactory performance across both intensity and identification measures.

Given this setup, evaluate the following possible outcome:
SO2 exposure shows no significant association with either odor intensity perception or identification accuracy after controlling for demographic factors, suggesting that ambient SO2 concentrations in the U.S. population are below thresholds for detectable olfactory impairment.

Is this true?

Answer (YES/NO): NO